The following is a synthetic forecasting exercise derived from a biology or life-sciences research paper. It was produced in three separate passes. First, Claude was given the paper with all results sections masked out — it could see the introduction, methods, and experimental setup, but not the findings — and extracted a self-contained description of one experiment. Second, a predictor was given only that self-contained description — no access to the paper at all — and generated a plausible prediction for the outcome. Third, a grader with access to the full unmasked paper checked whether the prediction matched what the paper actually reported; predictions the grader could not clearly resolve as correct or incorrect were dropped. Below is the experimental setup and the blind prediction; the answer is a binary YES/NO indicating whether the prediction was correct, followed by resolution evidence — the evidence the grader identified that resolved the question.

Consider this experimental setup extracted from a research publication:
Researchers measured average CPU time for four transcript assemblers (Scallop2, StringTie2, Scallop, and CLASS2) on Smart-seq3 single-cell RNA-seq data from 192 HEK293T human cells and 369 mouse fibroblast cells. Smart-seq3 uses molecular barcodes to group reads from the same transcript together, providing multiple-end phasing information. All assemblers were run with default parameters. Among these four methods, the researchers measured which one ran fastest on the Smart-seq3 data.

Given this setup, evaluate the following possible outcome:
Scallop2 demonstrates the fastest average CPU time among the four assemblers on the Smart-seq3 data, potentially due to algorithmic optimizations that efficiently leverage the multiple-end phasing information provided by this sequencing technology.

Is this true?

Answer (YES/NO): NO